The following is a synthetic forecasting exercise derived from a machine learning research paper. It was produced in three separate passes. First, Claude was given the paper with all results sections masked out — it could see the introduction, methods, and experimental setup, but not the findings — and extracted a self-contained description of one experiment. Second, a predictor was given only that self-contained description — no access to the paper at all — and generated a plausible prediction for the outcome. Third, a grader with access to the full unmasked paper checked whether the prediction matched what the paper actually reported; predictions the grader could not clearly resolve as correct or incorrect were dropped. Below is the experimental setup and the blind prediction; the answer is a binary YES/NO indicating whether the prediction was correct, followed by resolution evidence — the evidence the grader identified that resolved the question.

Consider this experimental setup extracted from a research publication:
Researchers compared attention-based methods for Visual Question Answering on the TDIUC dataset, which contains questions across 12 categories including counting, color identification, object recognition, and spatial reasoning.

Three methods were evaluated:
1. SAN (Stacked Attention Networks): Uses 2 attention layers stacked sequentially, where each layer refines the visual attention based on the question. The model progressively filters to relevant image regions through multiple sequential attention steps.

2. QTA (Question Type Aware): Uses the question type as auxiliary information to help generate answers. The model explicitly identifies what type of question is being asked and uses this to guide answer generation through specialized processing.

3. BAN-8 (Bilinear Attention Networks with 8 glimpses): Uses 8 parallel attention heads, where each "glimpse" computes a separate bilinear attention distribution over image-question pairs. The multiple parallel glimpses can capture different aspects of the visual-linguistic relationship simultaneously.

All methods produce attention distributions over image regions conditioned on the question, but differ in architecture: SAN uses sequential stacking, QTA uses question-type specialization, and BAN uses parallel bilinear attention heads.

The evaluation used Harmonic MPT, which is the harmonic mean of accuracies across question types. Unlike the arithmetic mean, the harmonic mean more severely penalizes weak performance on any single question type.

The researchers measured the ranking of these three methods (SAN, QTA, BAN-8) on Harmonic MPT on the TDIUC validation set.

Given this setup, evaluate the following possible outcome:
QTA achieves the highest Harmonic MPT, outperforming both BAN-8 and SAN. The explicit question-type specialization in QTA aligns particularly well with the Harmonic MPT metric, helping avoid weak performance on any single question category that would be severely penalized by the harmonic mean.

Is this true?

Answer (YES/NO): YES